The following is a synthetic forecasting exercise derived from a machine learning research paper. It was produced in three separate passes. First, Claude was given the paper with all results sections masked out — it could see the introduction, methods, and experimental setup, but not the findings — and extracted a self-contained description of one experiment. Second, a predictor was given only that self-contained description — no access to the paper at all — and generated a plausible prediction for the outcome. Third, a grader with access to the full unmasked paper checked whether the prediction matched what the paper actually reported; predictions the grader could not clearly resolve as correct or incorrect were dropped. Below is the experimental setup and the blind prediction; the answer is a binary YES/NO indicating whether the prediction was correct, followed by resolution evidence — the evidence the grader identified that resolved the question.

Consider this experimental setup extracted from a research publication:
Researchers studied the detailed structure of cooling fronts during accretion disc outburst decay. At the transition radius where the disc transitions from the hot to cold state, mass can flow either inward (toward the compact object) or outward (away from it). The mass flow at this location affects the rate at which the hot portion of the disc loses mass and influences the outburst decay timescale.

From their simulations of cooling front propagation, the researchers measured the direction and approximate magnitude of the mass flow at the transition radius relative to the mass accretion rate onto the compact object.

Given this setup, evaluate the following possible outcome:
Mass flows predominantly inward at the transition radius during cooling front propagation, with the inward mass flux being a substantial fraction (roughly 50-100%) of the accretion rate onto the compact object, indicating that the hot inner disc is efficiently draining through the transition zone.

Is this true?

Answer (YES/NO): NO